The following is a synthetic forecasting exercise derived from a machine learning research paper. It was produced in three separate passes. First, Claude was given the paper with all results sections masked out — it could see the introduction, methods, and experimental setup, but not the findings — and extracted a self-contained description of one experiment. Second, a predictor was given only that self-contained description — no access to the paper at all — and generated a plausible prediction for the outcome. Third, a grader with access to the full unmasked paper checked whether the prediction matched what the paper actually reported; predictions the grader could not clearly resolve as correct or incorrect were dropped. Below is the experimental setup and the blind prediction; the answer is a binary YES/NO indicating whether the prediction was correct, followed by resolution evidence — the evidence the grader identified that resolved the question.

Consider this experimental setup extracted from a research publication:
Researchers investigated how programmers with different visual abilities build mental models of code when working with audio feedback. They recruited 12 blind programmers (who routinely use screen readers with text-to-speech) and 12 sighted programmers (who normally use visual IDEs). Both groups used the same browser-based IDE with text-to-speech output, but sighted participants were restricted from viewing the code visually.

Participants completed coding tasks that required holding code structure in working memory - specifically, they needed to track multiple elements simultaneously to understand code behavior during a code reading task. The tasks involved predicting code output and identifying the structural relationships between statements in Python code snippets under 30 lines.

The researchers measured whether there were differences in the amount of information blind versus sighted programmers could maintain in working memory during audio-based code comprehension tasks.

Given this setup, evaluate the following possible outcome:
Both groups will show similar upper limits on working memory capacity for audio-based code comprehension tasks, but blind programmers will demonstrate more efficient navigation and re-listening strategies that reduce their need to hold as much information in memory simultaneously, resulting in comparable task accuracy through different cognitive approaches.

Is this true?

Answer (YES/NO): NO